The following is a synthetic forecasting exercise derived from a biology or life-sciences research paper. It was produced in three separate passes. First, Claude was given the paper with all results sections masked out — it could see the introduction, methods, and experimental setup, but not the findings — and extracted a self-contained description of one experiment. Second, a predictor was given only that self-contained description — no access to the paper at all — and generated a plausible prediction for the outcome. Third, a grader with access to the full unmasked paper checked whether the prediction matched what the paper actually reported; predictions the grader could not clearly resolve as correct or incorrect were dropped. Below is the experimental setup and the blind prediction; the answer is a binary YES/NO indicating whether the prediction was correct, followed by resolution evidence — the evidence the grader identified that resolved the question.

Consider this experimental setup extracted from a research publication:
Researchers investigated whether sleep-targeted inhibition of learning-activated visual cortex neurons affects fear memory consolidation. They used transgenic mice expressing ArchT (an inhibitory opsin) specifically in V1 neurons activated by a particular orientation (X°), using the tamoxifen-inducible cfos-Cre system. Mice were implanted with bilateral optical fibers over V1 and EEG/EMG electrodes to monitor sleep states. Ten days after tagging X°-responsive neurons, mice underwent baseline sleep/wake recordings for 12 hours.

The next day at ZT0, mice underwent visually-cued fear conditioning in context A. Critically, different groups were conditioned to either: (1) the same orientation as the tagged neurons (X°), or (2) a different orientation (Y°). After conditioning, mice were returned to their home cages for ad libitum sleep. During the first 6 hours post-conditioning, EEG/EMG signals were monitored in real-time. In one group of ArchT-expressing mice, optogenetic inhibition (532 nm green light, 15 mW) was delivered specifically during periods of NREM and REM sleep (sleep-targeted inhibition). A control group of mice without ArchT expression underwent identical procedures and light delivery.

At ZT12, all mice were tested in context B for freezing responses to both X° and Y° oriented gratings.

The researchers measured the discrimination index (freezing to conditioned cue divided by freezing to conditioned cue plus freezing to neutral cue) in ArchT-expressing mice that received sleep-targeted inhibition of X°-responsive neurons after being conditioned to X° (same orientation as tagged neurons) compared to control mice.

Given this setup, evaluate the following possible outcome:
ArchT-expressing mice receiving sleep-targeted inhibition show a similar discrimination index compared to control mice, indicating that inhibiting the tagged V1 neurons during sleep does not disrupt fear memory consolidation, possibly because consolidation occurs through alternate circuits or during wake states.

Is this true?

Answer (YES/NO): NO